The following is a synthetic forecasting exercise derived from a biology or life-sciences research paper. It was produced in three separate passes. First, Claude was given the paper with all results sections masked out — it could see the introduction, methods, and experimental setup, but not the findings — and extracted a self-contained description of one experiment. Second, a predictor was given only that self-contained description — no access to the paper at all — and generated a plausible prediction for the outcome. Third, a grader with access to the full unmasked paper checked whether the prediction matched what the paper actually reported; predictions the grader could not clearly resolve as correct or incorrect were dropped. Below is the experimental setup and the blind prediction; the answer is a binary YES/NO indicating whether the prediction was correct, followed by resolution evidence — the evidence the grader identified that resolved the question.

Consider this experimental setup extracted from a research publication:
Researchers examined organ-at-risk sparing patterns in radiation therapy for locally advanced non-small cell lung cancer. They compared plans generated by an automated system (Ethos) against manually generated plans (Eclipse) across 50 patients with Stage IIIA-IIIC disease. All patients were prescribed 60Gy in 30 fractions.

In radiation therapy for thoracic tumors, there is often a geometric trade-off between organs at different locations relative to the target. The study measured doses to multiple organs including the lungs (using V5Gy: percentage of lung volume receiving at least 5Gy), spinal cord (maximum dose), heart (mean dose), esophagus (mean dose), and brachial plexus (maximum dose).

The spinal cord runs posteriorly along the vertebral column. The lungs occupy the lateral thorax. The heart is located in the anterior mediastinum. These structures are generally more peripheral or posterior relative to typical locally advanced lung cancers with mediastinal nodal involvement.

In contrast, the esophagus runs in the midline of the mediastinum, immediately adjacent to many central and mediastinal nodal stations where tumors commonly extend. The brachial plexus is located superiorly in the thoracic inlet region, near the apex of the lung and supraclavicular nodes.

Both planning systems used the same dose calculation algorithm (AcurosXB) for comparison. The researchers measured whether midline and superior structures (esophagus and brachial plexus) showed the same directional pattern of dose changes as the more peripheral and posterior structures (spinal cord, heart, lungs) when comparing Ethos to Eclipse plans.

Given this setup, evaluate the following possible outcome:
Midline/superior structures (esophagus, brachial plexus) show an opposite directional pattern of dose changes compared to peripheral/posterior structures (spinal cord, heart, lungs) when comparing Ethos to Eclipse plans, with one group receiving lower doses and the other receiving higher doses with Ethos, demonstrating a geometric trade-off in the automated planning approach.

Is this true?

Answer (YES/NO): YES